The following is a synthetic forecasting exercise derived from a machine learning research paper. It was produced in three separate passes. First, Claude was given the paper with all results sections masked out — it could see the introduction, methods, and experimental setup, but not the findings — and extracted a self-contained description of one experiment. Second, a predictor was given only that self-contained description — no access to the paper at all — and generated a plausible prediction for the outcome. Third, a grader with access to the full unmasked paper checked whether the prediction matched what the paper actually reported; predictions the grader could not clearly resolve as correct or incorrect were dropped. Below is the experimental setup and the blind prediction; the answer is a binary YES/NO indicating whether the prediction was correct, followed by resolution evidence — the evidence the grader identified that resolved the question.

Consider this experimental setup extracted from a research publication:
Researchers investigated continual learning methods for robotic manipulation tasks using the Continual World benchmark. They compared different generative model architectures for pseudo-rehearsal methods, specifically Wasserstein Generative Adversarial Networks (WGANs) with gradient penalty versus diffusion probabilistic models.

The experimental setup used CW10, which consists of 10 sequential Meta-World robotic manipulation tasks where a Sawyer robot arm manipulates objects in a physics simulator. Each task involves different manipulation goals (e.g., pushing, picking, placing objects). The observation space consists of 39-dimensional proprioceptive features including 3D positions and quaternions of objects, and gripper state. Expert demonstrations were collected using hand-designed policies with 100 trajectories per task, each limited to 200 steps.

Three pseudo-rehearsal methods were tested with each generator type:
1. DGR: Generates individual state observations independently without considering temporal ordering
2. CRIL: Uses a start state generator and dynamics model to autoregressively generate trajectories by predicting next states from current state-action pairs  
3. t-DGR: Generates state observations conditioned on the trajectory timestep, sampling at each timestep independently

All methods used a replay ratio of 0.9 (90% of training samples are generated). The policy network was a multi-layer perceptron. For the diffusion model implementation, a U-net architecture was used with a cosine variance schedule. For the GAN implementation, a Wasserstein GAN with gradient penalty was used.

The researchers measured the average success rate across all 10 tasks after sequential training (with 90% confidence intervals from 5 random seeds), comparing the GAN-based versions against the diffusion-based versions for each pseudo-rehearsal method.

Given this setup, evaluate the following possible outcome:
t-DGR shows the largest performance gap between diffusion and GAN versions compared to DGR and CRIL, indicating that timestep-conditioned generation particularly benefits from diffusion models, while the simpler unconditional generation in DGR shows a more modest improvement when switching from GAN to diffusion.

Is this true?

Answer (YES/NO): NO